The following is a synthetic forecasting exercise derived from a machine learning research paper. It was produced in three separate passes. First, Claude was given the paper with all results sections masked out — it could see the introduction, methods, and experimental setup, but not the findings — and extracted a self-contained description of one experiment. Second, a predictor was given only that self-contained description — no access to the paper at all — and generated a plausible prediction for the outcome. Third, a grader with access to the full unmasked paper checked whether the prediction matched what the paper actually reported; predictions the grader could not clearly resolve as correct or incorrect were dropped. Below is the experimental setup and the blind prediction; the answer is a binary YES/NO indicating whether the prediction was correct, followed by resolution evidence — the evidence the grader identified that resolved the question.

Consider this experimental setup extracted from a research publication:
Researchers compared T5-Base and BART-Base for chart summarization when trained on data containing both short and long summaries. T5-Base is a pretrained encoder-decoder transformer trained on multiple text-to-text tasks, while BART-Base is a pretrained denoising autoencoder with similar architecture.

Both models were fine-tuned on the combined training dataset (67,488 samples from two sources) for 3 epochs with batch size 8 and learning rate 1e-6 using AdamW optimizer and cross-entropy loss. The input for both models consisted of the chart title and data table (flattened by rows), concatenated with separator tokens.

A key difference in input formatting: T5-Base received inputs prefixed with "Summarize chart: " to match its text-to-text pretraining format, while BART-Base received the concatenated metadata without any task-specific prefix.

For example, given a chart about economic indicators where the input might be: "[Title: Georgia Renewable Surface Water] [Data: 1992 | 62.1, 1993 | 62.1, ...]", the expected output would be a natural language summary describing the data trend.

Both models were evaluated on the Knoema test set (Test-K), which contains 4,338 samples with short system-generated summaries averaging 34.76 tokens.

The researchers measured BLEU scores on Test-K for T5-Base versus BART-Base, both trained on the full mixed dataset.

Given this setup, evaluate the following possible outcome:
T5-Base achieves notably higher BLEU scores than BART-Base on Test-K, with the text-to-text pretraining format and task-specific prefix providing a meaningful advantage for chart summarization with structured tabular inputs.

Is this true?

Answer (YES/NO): YES